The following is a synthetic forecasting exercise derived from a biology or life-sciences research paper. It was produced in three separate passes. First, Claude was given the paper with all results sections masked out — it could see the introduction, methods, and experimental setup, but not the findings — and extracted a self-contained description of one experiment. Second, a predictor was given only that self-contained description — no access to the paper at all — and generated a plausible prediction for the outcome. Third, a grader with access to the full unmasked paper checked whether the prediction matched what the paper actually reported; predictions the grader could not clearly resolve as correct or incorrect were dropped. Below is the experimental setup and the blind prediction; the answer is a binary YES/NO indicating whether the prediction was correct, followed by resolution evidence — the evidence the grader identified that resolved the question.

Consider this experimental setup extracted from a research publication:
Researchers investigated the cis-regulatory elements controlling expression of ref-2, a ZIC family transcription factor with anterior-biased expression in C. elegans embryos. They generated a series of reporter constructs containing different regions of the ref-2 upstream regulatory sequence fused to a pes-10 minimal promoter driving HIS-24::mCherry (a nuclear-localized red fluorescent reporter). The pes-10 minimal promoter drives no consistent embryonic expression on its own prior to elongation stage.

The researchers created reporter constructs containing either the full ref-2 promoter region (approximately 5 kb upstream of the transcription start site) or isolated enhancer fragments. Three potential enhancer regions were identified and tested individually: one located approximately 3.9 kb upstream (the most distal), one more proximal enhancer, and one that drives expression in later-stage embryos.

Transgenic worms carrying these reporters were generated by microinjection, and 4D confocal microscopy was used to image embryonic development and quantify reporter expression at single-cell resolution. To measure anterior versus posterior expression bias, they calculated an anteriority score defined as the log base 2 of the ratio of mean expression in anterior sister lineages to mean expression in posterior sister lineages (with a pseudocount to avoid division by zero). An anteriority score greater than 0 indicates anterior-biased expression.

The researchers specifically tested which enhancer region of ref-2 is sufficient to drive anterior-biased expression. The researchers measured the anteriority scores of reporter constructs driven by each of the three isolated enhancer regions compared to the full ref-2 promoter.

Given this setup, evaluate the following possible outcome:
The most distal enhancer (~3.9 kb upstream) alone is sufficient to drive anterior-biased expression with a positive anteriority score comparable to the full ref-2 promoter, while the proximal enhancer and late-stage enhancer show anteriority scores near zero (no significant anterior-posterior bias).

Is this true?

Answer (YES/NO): YES